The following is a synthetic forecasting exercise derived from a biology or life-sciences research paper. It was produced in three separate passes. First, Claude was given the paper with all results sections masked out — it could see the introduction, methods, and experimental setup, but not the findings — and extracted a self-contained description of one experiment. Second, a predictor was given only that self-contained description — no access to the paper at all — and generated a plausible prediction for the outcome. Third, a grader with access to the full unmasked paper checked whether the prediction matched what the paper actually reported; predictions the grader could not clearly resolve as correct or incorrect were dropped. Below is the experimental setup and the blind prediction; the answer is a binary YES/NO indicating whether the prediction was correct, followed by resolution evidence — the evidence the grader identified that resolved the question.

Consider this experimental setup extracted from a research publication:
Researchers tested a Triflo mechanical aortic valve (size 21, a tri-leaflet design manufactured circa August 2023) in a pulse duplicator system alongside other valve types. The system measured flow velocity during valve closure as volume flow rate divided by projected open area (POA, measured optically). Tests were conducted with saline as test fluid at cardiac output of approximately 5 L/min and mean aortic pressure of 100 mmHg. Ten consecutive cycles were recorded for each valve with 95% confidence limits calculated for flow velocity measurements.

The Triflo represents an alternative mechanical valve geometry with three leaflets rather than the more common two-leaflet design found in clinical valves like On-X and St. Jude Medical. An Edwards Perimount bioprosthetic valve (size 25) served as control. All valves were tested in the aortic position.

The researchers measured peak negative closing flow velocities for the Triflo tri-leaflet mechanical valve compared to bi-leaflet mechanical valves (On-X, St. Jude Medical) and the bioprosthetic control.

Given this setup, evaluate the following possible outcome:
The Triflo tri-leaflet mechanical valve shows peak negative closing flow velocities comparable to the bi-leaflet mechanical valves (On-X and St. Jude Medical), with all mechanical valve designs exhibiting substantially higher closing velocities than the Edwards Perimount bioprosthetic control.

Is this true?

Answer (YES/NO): NO